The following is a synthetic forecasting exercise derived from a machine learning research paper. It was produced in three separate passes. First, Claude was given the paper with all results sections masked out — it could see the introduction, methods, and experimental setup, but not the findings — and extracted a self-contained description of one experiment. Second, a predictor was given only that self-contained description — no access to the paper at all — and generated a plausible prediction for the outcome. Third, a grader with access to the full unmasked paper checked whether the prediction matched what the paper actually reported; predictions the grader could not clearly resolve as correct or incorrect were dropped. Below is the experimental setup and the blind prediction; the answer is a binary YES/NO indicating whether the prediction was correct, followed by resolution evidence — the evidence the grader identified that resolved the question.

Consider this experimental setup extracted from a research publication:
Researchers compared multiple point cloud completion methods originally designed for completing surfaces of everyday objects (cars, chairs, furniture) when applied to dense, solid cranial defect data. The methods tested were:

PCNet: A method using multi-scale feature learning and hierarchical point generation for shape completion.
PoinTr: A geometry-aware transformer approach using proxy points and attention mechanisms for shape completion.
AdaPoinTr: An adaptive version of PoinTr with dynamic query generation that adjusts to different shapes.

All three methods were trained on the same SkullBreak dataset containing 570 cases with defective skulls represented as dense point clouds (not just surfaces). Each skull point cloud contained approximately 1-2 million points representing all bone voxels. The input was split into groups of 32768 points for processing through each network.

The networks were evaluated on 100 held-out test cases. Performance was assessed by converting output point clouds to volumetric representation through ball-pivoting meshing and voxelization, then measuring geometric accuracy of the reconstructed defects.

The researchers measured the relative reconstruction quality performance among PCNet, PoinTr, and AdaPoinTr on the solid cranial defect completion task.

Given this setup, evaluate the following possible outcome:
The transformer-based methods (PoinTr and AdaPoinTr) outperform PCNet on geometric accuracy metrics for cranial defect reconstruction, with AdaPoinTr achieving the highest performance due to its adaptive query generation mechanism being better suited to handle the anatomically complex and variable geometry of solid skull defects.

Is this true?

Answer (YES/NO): NO